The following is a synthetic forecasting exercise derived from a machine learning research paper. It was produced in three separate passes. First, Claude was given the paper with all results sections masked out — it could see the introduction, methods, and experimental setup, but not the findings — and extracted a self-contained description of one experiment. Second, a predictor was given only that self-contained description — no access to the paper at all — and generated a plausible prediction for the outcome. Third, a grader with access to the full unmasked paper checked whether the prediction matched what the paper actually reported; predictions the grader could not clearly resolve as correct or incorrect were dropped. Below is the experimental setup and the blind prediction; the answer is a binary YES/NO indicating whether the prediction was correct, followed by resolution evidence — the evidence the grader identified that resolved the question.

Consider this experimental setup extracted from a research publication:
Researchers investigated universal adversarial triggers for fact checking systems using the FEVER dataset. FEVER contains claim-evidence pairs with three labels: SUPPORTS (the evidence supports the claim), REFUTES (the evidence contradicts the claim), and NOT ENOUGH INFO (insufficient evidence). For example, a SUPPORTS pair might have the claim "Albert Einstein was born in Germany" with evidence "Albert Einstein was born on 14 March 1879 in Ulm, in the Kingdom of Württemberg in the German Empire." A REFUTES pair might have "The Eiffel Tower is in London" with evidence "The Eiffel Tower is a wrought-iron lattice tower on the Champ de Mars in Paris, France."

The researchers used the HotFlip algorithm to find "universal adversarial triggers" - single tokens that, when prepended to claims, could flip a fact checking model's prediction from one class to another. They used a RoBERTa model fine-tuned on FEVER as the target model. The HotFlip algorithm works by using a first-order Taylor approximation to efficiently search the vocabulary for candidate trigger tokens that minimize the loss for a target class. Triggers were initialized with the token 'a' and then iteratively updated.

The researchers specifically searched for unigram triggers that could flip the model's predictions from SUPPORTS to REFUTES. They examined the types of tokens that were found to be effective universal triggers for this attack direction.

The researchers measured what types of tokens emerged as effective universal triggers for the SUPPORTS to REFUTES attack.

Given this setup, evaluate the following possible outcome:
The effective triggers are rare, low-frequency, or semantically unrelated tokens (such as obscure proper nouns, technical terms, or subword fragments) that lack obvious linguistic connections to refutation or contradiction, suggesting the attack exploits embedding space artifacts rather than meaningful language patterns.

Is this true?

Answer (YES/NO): NO